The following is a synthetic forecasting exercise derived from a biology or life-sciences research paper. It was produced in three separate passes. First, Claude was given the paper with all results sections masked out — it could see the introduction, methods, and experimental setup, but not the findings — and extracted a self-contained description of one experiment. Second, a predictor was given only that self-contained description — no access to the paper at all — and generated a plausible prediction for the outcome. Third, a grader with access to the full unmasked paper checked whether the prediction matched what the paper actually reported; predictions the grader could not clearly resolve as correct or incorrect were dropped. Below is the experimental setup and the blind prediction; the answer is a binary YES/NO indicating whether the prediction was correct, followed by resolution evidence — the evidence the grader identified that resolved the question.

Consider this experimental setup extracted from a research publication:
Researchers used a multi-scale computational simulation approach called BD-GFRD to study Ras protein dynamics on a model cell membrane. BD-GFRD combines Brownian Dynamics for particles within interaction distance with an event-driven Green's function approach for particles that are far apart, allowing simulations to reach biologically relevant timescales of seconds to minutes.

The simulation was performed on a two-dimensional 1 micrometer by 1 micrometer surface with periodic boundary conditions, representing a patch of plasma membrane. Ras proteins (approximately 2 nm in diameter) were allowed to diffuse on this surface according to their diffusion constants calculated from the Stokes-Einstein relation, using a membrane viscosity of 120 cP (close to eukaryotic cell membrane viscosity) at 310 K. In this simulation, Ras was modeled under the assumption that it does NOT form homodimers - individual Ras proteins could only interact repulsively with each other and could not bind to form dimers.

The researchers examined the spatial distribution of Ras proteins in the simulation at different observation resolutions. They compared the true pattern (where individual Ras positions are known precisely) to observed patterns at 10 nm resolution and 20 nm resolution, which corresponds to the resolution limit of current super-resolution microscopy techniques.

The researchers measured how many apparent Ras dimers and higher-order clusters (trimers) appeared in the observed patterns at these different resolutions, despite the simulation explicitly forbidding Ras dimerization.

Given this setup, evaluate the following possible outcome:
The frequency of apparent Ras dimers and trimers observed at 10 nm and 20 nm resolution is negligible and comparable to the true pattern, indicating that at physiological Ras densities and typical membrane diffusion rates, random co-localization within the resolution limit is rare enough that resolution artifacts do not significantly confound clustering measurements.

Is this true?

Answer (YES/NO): NO